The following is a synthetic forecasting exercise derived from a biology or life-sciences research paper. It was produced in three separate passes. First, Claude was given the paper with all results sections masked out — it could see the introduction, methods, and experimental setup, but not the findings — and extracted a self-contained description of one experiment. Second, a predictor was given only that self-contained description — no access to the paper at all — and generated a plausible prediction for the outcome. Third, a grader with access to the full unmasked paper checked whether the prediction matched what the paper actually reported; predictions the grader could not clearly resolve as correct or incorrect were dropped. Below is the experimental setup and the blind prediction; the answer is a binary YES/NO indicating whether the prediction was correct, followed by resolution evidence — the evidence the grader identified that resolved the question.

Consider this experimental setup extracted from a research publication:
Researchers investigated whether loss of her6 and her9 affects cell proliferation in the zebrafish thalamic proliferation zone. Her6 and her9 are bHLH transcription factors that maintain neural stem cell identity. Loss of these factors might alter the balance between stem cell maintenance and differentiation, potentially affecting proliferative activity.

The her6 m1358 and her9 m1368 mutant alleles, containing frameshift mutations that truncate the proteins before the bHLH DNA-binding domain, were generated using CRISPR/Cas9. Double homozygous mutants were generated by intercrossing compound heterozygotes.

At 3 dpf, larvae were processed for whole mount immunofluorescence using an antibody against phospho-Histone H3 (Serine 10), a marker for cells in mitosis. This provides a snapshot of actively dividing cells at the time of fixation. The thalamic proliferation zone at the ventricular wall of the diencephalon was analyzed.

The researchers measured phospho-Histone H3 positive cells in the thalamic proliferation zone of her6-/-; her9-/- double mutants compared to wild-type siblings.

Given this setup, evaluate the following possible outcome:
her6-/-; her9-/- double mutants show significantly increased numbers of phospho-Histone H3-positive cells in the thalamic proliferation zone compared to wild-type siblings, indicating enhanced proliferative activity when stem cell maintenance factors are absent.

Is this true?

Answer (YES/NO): NO